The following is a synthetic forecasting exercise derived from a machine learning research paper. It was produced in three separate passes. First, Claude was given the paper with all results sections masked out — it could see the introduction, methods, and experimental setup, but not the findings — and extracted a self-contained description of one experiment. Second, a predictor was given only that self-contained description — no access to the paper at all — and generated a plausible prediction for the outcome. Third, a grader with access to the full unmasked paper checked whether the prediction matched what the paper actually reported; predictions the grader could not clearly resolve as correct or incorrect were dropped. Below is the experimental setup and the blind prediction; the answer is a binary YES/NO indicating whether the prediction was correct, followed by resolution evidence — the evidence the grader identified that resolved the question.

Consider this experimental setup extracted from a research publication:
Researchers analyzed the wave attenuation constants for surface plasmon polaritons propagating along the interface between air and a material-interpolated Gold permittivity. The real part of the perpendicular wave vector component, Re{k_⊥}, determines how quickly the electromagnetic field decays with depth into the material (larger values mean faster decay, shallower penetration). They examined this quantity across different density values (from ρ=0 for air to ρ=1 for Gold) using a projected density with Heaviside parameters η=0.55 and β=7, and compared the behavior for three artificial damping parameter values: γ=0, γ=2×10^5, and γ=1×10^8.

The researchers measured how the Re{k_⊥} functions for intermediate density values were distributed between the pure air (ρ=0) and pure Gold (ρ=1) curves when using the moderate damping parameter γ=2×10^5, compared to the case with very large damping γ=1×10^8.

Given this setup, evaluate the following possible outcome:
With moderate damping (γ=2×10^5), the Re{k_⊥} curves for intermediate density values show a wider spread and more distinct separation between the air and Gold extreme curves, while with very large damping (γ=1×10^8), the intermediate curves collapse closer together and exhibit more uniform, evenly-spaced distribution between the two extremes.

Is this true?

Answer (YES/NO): NO